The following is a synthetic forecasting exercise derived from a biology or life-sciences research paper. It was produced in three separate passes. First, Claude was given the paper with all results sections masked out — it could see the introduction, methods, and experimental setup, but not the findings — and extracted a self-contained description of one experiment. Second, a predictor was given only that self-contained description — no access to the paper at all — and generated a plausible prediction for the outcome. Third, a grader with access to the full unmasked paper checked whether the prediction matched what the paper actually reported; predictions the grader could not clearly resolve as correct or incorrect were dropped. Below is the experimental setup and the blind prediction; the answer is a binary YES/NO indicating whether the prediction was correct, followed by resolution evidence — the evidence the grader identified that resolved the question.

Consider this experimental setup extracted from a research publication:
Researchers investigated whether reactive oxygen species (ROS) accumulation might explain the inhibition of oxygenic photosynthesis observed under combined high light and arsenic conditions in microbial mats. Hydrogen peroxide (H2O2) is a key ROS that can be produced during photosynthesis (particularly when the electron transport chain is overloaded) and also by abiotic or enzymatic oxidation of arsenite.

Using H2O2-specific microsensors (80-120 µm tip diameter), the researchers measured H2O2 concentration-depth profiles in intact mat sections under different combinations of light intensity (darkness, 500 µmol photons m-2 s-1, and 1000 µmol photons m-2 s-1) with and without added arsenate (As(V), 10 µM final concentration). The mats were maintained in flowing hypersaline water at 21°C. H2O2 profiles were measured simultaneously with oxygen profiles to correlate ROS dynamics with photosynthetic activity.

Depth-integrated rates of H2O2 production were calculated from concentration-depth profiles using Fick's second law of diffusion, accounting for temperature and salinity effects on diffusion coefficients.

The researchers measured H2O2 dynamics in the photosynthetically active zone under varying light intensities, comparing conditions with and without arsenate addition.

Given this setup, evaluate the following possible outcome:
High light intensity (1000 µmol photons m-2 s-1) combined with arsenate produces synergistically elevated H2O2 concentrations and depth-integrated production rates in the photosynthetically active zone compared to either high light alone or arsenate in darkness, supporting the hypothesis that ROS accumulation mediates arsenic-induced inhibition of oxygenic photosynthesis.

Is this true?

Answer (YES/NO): YES